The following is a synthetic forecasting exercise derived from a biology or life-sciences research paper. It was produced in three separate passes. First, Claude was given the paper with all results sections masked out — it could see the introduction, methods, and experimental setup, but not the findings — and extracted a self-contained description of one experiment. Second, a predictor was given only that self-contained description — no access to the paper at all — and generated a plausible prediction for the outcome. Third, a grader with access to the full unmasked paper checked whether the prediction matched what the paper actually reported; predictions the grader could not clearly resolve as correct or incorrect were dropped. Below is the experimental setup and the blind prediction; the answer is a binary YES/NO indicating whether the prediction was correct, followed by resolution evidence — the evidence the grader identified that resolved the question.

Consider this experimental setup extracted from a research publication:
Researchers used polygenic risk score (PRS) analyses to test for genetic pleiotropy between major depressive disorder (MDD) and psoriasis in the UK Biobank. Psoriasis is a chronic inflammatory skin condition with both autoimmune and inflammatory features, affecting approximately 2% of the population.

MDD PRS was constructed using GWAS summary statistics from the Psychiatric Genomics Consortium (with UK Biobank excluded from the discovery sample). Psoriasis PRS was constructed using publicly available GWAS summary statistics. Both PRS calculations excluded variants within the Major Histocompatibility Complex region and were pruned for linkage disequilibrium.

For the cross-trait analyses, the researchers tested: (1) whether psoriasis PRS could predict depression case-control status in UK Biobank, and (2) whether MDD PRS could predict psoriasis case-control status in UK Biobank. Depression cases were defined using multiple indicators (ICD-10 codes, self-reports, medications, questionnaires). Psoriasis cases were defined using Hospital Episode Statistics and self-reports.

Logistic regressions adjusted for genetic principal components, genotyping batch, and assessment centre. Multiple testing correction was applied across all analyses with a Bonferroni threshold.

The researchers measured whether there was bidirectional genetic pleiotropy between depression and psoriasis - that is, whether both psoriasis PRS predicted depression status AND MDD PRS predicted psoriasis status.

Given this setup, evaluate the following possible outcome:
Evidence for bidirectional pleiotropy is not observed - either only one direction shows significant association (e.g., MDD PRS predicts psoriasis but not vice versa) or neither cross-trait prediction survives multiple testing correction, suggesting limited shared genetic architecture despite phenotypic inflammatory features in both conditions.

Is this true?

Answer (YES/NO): NO